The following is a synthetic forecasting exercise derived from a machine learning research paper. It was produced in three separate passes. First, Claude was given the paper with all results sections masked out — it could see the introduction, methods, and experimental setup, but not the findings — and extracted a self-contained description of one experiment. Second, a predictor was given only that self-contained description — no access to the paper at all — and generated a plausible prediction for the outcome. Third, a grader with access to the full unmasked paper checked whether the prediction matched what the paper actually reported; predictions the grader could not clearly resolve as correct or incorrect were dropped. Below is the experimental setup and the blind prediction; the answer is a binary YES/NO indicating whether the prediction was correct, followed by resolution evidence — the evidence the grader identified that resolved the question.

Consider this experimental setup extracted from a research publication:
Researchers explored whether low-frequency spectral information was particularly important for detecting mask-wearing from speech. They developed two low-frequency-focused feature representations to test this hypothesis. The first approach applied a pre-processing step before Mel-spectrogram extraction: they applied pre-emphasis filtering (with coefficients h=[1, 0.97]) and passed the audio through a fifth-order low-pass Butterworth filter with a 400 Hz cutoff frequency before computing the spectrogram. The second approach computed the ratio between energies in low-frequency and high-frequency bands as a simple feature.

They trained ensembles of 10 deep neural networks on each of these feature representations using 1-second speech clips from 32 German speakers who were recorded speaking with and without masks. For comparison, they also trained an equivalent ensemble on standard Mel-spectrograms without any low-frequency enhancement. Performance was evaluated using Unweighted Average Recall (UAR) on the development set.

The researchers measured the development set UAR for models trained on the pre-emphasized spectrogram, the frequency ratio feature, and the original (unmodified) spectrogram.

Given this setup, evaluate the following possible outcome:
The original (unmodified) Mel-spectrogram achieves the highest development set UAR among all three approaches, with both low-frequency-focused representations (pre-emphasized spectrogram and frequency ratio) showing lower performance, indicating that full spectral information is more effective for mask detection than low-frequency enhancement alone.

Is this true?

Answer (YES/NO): YES